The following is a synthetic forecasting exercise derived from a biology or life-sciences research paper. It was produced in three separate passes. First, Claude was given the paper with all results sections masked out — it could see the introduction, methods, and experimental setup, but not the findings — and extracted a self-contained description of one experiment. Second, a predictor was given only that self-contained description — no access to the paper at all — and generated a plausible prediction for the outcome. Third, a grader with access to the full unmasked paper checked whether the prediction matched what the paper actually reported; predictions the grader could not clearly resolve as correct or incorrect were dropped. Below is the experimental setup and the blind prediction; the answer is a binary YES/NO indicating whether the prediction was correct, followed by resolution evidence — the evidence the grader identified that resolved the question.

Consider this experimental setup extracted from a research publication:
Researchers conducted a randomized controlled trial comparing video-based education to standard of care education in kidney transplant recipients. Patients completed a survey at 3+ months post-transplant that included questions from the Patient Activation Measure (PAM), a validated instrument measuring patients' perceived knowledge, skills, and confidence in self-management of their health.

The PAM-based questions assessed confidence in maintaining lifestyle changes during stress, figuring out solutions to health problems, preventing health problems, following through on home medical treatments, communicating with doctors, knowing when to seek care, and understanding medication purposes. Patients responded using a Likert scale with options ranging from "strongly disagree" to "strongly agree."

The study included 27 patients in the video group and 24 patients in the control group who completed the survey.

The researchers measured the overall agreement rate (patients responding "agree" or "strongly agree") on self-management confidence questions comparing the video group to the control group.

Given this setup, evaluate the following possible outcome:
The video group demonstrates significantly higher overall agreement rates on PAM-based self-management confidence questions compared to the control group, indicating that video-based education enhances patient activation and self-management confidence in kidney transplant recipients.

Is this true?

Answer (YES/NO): NO